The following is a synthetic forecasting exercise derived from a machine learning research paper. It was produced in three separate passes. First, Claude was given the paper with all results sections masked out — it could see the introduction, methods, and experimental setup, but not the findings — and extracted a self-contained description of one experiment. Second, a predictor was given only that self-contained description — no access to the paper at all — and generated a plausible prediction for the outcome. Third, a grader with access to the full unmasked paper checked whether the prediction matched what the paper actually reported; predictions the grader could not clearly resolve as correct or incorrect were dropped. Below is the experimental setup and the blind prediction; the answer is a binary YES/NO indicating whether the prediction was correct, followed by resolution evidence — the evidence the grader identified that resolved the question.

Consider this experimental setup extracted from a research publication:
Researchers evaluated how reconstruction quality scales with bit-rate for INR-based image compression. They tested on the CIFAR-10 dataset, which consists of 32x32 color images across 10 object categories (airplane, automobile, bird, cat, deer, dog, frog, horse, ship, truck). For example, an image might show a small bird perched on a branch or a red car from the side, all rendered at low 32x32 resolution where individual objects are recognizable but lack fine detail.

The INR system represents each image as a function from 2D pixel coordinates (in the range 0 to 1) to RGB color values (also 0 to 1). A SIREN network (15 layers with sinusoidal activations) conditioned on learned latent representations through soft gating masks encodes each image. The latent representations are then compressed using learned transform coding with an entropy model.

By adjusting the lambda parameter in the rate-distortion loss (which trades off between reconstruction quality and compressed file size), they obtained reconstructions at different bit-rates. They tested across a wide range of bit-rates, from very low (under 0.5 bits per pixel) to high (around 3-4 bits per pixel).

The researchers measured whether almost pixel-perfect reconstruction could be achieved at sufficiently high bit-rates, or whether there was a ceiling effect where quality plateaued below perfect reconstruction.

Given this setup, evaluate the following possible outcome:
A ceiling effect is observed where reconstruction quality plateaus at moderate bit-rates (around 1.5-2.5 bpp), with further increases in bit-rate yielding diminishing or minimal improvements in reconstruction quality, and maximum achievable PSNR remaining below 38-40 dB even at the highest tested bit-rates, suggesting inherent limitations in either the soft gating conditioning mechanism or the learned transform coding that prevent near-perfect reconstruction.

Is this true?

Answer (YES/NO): NO